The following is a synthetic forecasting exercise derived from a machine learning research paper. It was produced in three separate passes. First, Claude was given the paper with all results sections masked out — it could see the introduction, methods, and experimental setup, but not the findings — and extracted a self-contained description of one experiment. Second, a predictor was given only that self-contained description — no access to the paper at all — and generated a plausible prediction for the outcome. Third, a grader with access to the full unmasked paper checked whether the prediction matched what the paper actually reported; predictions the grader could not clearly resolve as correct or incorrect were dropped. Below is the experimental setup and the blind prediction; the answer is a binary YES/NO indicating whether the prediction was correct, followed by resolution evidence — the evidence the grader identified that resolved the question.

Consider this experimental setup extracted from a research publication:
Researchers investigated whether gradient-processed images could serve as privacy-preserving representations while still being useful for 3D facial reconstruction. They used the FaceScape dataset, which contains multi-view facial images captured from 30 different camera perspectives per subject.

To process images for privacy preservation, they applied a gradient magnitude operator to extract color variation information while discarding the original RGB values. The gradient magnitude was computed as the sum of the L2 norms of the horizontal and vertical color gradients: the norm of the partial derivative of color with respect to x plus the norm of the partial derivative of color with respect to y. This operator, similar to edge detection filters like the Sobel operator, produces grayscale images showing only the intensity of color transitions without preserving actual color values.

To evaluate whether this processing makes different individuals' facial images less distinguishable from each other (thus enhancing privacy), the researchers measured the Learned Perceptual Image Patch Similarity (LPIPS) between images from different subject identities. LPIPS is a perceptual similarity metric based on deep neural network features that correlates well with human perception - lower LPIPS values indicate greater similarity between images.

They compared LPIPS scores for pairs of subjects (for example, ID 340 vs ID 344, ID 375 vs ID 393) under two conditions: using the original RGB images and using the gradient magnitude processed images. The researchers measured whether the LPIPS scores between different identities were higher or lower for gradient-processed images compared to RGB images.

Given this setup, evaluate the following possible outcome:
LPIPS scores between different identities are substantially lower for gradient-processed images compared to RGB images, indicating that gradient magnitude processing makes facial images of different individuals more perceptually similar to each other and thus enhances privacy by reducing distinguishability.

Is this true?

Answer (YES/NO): YES